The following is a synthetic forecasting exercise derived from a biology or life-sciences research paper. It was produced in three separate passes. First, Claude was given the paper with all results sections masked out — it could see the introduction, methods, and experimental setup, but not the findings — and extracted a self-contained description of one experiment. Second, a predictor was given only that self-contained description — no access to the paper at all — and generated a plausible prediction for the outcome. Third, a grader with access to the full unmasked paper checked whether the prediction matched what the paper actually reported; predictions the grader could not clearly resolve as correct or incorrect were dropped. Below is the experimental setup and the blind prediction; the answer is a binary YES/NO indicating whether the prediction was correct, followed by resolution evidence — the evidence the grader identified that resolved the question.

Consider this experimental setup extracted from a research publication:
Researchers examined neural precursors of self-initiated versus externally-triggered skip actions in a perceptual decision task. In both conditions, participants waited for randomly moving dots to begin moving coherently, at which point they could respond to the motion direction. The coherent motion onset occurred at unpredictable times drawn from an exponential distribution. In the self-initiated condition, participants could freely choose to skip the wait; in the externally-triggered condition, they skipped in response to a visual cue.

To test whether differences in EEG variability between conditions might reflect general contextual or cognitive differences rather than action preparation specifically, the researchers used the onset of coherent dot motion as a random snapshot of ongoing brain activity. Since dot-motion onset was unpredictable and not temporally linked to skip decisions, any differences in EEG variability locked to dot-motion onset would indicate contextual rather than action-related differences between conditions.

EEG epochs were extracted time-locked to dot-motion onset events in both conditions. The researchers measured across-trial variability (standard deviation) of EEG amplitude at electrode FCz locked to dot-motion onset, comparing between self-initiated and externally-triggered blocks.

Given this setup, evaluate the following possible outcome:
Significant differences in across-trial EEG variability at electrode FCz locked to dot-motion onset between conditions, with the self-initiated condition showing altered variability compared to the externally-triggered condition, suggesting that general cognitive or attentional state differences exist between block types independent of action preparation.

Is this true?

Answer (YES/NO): NO